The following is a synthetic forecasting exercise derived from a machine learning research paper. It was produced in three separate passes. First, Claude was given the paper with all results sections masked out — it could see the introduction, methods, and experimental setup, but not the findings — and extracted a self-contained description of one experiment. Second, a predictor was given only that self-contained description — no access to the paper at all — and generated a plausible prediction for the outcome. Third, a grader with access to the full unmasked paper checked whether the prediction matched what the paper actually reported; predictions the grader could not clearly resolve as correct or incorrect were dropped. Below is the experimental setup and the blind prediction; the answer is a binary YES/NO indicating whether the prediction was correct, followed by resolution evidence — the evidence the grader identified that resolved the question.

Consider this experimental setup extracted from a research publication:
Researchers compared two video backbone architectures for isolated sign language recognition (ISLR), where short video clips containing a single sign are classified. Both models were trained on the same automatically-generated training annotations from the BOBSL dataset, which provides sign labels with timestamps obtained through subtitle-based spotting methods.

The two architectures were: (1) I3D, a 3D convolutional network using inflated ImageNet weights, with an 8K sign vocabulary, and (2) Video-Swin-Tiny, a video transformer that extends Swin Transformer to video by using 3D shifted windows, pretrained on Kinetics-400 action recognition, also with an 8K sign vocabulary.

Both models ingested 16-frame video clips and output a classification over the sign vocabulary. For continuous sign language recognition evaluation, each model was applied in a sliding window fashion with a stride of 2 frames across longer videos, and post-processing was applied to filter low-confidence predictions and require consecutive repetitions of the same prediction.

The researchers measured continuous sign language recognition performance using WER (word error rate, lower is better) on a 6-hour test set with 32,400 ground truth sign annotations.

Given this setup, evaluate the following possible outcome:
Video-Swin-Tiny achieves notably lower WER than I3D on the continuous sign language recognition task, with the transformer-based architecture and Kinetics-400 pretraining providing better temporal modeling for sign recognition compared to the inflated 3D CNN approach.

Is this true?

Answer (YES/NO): NO